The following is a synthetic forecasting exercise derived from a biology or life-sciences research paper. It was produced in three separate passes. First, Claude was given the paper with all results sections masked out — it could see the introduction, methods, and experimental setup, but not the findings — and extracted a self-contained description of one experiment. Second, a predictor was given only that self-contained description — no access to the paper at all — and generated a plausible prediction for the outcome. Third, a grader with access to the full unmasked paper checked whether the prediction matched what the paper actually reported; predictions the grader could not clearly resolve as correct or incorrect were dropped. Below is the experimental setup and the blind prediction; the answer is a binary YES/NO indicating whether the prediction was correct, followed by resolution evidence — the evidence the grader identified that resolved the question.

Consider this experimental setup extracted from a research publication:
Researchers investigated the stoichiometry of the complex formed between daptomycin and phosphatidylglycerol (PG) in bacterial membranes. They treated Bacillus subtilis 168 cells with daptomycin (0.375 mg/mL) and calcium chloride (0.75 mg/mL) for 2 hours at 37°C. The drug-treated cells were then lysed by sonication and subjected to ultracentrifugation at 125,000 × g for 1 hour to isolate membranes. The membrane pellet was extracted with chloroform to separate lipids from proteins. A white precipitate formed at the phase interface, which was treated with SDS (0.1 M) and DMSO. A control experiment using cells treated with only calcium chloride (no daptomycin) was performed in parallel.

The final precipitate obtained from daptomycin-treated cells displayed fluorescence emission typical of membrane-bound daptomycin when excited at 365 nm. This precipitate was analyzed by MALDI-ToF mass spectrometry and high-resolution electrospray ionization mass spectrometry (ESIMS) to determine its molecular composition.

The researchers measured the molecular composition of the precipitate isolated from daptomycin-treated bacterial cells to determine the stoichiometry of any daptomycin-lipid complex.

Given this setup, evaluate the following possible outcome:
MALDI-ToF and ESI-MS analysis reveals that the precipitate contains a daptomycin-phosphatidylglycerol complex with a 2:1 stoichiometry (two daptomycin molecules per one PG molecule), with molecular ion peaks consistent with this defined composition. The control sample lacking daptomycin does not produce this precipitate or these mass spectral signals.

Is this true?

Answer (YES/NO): NO